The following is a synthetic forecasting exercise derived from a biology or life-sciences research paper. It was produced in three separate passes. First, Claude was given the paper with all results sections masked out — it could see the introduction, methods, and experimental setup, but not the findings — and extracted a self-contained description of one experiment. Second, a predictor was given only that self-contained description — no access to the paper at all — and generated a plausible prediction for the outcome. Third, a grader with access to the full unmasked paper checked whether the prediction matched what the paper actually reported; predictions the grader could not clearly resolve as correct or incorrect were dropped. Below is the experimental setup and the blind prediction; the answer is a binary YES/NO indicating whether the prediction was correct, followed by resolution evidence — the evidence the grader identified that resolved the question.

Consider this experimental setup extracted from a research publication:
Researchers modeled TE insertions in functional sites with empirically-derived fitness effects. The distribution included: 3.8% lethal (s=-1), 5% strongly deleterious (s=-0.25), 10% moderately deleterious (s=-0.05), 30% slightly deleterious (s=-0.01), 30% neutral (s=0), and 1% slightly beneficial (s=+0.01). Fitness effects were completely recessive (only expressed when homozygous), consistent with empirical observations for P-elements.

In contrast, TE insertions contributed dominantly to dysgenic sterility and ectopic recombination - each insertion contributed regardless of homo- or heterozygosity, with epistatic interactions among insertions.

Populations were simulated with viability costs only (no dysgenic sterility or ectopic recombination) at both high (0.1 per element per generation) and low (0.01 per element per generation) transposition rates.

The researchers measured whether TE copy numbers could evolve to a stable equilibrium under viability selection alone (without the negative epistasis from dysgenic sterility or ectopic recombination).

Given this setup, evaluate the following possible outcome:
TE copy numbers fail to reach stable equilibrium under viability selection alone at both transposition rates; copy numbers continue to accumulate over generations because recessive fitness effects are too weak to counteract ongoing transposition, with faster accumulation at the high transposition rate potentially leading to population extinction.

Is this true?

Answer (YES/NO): NO